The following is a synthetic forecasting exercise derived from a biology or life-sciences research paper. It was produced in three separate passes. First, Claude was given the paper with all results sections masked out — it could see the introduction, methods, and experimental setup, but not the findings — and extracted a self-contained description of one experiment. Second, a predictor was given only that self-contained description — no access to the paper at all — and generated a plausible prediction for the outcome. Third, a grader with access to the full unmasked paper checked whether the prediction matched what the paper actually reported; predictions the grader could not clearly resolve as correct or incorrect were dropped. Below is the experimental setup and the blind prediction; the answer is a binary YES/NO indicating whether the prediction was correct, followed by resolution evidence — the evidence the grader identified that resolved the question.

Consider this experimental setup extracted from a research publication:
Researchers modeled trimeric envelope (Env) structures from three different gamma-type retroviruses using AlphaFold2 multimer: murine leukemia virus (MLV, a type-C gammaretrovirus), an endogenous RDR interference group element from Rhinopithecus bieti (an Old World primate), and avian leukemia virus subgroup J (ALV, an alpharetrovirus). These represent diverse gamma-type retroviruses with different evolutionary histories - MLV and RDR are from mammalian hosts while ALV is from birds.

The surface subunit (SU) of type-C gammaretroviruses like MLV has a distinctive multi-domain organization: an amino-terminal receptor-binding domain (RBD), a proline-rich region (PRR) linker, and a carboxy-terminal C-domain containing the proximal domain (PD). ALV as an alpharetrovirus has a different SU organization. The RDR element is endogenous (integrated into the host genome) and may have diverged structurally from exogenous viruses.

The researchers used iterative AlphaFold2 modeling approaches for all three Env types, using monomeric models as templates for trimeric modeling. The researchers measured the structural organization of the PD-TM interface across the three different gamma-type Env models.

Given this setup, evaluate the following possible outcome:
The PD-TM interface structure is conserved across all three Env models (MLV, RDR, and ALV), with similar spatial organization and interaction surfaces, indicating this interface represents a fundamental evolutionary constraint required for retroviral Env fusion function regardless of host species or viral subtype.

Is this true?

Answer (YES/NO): YES